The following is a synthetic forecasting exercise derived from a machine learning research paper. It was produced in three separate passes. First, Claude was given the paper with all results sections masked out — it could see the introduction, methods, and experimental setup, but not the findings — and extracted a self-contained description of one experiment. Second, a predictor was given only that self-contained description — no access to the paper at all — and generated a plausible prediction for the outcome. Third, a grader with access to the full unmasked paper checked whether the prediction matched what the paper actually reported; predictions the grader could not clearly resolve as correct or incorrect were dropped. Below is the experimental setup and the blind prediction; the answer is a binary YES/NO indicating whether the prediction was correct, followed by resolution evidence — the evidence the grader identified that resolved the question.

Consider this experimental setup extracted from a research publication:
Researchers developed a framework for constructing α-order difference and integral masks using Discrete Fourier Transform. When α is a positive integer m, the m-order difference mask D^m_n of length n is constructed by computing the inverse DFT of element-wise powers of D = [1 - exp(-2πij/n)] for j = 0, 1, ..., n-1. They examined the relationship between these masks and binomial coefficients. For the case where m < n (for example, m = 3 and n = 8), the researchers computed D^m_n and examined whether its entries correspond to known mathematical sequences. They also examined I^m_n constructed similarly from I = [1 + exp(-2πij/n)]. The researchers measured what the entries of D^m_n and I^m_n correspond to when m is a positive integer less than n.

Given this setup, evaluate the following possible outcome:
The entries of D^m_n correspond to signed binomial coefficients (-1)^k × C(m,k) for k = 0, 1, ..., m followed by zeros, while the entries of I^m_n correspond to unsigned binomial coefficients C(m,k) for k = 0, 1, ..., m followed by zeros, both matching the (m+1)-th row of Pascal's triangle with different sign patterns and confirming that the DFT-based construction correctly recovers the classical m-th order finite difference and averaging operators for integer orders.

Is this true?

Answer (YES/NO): NO